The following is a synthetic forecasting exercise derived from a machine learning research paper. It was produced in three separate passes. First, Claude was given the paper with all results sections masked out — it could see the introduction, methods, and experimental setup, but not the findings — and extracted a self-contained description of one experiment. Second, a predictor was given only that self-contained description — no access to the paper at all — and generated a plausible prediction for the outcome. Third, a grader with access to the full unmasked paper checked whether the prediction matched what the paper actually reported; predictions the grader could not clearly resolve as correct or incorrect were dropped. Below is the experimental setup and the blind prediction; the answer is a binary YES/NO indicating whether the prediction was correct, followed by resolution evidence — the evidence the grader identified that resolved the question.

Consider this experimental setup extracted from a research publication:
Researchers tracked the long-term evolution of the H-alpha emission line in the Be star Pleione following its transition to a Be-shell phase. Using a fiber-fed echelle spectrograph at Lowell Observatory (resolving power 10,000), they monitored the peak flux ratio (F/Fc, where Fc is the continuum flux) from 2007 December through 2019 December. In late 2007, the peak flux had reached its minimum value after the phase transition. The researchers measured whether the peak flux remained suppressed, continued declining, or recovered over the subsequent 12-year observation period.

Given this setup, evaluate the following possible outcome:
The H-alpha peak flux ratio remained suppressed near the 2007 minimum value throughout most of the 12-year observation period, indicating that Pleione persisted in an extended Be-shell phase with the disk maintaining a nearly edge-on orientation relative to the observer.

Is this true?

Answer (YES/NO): NO